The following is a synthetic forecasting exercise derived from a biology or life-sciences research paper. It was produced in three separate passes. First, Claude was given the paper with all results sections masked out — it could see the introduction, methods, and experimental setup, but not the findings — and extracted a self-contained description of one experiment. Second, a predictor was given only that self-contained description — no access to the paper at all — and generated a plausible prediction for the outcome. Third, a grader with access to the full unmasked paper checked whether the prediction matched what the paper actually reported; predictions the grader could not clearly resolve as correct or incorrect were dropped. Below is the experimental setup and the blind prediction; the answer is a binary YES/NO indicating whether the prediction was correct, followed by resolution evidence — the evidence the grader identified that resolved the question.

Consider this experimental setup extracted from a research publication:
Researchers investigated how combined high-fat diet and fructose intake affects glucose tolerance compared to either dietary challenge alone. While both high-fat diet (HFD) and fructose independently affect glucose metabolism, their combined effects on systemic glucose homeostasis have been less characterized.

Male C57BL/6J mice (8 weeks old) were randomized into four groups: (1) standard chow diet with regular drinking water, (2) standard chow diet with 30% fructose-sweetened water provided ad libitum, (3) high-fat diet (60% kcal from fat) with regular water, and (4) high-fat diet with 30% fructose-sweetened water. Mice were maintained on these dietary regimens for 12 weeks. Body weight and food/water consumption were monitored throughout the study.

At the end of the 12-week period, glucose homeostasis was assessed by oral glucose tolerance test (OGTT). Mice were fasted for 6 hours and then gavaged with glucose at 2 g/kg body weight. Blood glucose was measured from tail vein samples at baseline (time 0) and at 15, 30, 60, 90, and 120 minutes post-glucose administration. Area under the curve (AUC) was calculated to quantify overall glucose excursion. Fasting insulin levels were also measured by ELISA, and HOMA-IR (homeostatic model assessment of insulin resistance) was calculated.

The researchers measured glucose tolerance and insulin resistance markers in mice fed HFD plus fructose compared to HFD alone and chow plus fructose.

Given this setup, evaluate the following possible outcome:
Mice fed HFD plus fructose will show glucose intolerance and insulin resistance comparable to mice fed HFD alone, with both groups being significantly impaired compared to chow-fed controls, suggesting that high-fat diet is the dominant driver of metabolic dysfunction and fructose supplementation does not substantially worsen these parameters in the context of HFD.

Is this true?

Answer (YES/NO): NO